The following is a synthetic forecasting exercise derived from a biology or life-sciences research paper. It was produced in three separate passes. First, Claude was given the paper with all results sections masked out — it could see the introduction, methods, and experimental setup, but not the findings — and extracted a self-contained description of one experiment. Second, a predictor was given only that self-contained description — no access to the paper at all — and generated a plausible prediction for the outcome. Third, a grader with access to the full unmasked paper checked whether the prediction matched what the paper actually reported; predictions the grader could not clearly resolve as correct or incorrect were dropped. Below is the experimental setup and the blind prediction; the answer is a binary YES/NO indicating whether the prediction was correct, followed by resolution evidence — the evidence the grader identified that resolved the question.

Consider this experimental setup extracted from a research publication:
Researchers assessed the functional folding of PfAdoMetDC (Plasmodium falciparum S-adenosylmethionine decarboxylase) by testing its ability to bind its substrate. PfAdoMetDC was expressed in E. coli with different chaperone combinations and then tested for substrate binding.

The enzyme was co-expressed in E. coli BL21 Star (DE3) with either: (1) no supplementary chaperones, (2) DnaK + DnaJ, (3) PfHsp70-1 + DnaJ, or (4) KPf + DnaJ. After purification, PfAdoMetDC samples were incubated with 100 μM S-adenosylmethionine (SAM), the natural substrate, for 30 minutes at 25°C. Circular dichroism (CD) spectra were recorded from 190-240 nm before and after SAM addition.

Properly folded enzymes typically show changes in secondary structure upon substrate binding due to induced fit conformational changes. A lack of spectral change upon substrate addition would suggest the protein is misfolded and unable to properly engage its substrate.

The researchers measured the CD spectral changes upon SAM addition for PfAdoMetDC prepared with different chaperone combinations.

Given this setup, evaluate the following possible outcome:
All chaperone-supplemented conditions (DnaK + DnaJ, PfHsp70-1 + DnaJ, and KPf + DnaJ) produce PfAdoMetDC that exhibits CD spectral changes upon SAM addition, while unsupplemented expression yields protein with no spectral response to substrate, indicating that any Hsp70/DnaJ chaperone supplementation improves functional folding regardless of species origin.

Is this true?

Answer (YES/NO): NO